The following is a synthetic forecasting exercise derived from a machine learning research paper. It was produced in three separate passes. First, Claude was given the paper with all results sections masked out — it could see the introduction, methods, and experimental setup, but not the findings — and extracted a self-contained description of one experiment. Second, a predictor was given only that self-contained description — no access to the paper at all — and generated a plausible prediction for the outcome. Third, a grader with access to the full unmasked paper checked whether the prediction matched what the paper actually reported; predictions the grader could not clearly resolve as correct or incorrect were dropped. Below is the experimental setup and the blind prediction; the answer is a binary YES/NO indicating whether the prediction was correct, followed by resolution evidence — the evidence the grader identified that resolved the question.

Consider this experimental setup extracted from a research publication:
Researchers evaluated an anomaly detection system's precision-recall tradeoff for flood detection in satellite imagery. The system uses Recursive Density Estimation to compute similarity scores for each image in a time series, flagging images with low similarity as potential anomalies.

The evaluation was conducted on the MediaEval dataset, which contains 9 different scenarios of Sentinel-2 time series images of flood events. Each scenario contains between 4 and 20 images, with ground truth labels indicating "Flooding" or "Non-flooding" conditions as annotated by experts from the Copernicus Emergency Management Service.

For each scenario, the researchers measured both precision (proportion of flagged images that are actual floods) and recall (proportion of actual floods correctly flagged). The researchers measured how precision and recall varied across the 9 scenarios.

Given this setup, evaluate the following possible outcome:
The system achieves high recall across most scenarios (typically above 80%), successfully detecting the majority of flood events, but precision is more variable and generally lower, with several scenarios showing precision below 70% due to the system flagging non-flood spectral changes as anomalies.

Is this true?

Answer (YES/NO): NO